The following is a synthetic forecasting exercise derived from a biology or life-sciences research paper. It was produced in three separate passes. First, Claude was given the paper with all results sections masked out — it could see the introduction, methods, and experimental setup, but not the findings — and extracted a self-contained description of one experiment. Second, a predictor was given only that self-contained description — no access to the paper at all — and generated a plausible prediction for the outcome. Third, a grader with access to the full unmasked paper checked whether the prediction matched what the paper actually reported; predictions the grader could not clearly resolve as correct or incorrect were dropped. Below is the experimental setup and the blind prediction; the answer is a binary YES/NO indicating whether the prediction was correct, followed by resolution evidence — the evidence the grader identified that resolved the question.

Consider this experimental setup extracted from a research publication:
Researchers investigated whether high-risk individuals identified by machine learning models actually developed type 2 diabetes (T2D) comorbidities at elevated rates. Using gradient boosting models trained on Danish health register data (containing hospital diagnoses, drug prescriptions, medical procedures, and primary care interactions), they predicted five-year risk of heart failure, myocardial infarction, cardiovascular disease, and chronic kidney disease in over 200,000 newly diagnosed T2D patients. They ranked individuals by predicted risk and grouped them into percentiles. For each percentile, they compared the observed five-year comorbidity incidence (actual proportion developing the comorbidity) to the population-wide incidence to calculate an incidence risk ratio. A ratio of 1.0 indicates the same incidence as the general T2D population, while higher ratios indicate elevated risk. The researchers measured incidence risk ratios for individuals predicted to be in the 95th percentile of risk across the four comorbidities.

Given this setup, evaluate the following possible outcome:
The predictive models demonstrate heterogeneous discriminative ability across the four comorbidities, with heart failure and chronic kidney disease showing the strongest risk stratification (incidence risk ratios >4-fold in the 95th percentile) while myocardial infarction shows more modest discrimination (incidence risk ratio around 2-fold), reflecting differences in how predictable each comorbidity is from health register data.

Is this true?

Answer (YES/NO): NO